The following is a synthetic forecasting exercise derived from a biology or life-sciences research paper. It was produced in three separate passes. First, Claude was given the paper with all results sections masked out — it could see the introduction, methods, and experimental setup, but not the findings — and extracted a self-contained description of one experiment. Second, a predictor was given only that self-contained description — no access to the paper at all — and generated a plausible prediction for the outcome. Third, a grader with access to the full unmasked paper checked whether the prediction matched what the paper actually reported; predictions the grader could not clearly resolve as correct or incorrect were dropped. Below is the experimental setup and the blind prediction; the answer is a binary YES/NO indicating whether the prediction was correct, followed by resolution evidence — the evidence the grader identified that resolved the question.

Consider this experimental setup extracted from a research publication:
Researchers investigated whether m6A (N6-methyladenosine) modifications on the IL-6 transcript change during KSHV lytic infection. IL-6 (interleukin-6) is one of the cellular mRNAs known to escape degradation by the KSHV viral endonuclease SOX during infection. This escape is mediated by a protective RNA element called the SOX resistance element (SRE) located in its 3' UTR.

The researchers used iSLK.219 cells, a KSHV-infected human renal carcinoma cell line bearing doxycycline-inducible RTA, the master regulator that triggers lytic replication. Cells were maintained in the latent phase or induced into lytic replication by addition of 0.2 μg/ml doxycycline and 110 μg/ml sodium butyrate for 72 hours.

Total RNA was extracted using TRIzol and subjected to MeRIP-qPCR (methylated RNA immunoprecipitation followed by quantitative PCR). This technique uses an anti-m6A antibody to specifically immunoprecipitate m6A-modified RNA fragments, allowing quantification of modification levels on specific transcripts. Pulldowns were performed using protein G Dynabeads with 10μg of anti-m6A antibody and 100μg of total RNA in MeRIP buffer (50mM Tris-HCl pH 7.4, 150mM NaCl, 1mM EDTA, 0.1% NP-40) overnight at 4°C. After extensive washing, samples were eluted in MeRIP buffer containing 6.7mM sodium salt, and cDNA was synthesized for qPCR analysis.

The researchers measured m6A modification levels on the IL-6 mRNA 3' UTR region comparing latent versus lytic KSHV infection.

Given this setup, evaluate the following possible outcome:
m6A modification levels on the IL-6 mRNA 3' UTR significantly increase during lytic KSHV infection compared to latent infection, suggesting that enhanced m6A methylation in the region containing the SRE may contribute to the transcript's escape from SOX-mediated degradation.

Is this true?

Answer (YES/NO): YES